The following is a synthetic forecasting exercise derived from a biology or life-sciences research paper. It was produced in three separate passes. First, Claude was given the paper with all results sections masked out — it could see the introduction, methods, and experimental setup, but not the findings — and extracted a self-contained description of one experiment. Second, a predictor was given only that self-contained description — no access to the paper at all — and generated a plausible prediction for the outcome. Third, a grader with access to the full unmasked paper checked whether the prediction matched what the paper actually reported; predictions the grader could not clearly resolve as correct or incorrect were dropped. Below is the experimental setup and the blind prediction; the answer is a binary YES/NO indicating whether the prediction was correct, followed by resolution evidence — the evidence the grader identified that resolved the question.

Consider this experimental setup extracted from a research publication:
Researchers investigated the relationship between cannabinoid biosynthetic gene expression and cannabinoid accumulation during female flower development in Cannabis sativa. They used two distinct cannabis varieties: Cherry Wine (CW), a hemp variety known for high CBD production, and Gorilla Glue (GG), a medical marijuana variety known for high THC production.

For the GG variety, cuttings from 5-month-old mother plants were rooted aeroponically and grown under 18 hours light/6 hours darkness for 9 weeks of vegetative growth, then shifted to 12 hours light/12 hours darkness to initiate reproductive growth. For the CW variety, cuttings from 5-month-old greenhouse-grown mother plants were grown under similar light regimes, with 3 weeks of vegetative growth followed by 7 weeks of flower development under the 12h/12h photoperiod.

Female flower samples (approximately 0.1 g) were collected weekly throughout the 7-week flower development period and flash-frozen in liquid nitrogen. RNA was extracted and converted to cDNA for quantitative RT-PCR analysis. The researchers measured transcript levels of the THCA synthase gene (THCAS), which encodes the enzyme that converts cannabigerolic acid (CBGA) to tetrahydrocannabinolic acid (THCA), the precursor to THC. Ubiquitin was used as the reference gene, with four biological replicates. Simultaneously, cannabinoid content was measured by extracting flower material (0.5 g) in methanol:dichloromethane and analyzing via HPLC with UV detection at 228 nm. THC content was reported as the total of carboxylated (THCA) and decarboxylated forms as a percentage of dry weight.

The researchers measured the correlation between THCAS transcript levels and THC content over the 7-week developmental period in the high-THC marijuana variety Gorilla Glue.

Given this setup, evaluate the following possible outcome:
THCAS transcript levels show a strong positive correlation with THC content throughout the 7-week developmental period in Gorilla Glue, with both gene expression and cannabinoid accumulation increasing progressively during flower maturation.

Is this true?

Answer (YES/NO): NO